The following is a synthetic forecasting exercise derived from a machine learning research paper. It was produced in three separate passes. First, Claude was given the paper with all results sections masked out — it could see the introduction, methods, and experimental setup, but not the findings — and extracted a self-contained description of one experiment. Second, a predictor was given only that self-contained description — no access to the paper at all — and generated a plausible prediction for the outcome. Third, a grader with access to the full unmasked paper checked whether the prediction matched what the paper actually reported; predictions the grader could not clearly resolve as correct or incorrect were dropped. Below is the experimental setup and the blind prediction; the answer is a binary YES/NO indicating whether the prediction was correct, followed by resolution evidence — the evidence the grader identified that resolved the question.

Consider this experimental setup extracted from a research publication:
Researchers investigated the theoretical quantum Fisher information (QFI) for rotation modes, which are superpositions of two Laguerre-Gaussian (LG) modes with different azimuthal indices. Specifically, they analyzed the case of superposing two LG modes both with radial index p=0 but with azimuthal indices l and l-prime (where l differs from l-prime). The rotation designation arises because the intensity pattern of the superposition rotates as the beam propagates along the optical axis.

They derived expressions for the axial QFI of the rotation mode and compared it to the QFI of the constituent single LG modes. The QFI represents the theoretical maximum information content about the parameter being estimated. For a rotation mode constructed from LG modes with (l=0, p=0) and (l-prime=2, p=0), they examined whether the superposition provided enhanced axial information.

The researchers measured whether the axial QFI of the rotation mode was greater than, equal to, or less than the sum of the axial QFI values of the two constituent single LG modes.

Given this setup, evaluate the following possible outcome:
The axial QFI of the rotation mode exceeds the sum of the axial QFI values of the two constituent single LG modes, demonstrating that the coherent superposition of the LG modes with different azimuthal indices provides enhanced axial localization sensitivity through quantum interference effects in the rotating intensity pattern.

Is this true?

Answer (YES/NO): YES